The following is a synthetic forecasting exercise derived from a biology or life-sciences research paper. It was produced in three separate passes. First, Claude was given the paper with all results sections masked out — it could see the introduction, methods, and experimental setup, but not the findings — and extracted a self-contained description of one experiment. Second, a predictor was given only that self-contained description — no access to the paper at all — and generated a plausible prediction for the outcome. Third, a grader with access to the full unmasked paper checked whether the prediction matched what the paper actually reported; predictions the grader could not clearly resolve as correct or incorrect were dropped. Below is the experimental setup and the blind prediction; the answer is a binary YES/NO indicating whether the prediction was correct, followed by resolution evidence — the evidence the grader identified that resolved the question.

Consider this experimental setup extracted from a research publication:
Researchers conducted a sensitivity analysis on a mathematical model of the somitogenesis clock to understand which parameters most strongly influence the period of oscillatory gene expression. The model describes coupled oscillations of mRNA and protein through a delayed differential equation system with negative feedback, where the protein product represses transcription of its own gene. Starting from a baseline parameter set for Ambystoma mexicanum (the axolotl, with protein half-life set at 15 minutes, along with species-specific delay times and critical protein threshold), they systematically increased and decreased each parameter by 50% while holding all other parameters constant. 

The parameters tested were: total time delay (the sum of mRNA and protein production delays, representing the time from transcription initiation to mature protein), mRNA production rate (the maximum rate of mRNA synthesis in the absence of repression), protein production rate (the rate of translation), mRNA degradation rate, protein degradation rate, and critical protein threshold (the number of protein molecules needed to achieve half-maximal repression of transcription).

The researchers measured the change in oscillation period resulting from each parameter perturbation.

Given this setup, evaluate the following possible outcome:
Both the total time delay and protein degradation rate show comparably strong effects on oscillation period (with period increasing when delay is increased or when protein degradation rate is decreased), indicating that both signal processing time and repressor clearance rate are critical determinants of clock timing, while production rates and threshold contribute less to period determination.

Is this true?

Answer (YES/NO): NO